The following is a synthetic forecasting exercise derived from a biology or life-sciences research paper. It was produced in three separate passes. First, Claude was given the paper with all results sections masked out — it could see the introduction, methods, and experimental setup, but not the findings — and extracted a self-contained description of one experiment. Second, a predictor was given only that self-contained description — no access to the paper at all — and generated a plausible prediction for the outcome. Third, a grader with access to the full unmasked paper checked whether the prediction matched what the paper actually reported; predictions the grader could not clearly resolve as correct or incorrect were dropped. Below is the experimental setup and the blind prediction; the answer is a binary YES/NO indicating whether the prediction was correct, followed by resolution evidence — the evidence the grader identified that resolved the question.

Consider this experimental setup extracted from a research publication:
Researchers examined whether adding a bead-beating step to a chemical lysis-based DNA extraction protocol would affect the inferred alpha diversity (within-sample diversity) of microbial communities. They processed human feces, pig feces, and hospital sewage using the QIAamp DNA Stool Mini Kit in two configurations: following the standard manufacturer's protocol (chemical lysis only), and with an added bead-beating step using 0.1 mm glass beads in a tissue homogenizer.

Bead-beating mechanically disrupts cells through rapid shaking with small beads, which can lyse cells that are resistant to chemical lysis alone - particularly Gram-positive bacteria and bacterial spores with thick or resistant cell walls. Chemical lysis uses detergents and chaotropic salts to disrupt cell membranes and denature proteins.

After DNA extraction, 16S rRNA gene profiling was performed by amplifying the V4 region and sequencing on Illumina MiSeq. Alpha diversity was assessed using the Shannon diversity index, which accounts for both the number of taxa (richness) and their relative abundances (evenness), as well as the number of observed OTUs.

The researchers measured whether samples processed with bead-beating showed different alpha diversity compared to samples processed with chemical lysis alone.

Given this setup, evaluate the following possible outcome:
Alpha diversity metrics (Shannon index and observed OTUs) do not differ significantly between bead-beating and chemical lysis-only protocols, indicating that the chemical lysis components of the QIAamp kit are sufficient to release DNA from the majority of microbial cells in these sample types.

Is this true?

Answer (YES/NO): YES